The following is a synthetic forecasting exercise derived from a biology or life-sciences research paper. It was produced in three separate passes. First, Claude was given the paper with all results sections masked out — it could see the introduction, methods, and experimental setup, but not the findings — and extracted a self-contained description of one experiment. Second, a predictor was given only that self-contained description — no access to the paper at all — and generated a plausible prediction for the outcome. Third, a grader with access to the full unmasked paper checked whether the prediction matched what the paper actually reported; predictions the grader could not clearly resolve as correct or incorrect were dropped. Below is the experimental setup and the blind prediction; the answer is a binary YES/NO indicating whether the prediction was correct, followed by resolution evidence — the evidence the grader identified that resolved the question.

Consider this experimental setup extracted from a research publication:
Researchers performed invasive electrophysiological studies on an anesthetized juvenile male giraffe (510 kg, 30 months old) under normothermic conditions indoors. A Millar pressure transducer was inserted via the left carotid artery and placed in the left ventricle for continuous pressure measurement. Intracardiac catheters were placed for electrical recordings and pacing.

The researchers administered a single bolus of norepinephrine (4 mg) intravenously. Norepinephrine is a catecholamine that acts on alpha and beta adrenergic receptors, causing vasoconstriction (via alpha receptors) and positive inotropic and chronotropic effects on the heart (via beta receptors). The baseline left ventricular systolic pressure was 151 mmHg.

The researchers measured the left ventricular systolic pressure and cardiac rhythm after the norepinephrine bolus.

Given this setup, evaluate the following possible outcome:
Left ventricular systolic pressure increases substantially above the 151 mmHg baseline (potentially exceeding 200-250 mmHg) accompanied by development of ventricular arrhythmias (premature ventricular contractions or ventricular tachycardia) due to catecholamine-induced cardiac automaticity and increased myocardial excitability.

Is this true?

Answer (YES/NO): YES